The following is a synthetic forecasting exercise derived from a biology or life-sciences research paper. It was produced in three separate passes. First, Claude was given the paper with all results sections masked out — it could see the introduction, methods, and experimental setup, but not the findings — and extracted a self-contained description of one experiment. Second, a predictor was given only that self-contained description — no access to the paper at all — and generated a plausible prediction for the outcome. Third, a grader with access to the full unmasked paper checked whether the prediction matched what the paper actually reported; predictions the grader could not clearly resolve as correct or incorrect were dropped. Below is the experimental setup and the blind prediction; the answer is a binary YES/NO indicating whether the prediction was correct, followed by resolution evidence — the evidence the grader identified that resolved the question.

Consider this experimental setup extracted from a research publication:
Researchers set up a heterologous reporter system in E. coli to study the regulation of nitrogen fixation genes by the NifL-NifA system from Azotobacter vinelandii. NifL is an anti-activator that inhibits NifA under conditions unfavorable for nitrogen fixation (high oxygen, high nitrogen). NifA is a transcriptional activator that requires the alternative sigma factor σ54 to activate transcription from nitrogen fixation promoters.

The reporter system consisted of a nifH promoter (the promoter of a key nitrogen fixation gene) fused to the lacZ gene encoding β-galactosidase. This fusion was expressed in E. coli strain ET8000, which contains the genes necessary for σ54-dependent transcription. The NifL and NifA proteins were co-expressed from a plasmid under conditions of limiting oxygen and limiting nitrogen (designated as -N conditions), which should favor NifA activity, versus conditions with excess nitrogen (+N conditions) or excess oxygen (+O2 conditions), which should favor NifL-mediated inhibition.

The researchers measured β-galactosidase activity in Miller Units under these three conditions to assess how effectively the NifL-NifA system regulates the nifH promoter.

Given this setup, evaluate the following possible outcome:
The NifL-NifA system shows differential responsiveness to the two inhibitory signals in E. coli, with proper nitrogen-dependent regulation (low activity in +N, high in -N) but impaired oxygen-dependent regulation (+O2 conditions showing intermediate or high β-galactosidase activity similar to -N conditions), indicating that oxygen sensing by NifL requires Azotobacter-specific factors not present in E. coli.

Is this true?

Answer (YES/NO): NO